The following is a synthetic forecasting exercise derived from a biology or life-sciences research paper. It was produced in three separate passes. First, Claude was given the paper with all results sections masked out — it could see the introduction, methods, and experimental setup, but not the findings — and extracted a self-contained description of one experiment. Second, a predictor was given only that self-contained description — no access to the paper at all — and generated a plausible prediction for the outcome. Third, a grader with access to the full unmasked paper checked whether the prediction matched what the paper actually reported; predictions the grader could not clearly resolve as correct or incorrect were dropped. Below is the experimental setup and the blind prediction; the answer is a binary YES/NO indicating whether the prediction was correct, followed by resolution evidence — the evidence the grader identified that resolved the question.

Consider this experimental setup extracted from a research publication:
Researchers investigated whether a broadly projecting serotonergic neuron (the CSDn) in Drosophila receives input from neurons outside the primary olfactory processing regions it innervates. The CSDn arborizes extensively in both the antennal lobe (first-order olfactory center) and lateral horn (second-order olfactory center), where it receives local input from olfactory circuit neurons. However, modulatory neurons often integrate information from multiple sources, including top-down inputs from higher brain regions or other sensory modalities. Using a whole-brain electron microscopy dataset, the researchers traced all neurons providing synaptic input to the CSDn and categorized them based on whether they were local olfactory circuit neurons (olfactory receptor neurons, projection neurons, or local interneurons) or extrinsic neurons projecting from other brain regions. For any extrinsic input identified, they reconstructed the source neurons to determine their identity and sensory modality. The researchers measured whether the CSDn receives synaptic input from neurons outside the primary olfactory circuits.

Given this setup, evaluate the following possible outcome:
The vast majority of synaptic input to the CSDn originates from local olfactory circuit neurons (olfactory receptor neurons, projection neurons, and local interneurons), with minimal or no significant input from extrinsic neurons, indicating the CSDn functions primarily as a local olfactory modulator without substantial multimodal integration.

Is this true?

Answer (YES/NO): NO